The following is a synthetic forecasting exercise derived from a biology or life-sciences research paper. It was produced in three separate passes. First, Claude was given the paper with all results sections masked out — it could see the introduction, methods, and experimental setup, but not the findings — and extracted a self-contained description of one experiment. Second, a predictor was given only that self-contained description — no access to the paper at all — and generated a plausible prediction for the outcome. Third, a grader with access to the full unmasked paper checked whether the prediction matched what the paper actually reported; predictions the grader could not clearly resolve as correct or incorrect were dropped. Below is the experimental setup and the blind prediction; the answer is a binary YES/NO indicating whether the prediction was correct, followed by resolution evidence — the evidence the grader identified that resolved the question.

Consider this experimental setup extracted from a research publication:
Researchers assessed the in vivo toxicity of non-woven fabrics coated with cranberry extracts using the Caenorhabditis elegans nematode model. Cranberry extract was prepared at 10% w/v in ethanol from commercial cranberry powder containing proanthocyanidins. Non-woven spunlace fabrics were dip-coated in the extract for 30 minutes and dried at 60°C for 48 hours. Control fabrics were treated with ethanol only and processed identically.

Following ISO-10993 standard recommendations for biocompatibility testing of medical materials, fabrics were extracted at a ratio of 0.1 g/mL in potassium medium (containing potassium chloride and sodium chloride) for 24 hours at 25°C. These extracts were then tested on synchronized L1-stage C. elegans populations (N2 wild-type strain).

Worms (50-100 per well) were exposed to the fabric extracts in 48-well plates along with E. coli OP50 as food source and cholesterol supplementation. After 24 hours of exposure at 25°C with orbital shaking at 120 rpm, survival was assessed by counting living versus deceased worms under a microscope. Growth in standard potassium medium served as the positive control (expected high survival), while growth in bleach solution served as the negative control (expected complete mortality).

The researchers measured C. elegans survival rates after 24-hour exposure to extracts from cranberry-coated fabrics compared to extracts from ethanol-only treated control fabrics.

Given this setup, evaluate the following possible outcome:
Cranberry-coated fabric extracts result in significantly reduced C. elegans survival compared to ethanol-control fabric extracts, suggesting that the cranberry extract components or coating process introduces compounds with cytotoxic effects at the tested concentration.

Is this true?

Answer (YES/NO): NO